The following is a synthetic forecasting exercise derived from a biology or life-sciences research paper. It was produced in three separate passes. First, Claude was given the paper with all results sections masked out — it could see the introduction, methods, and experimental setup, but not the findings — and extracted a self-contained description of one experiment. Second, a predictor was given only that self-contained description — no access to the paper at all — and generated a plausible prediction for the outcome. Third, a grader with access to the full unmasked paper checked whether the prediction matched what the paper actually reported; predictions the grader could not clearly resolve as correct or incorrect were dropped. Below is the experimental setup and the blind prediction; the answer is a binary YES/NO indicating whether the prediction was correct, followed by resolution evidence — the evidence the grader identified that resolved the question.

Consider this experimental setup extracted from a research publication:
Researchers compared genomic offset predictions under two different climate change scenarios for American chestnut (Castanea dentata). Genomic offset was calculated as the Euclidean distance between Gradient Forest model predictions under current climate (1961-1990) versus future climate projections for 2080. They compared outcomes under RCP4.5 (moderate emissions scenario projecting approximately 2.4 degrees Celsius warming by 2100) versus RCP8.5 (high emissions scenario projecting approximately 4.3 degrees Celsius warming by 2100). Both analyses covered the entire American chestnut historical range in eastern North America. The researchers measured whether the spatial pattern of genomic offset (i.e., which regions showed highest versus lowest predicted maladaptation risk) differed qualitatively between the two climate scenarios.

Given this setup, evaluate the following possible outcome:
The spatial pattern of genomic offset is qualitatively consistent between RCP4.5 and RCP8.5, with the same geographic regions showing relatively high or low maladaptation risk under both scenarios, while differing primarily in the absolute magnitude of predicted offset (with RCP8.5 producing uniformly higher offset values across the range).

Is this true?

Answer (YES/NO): YES